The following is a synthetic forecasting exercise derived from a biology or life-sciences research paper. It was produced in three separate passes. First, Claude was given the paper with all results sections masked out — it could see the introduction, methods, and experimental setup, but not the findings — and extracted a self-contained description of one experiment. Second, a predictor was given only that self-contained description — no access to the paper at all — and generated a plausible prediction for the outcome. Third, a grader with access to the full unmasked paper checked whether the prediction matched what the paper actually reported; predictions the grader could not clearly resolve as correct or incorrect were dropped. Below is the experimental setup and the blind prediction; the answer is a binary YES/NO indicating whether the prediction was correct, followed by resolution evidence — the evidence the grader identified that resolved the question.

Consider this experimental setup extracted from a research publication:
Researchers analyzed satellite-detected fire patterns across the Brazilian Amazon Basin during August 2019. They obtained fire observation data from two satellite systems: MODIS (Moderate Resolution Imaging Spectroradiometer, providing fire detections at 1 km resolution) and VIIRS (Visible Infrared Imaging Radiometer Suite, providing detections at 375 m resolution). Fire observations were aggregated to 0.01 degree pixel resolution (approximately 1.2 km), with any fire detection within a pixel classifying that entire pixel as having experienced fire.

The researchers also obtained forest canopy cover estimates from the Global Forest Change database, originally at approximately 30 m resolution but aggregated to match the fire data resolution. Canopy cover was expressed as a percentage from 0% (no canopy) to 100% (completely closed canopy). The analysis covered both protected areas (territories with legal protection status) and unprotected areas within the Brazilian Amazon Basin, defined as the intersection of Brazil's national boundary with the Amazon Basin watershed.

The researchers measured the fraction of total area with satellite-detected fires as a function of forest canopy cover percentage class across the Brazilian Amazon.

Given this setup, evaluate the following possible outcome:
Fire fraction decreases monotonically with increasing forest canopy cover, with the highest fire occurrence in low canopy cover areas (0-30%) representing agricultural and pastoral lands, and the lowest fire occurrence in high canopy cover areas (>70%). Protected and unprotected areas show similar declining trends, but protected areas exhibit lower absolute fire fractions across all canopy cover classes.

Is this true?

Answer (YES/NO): NO